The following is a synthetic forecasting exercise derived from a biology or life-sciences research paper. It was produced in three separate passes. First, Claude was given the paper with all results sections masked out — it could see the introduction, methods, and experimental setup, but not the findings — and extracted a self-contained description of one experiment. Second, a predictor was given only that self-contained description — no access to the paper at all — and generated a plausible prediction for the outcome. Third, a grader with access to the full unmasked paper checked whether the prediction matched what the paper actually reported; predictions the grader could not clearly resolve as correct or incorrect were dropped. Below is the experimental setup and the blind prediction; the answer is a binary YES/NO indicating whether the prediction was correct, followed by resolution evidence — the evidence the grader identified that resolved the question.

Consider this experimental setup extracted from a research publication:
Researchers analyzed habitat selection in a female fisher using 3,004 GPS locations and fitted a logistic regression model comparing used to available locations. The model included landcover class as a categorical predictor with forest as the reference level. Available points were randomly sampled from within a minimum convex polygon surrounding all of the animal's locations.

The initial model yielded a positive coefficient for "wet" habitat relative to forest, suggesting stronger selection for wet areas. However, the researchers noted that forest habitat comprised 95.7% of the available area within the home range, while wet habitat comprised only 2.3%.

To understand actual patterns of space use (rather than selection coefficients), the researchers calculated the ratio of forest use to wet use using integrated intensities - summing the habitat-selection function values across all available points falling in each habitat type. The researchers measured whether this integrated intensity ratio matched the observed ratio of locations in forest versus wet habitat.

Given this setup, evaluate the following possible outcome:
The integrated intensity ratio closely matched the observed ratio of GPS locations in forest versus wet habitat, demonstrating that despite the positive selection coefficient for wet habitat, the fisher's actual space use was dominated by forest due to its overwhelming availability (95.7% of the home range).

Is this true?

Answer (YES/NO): YES